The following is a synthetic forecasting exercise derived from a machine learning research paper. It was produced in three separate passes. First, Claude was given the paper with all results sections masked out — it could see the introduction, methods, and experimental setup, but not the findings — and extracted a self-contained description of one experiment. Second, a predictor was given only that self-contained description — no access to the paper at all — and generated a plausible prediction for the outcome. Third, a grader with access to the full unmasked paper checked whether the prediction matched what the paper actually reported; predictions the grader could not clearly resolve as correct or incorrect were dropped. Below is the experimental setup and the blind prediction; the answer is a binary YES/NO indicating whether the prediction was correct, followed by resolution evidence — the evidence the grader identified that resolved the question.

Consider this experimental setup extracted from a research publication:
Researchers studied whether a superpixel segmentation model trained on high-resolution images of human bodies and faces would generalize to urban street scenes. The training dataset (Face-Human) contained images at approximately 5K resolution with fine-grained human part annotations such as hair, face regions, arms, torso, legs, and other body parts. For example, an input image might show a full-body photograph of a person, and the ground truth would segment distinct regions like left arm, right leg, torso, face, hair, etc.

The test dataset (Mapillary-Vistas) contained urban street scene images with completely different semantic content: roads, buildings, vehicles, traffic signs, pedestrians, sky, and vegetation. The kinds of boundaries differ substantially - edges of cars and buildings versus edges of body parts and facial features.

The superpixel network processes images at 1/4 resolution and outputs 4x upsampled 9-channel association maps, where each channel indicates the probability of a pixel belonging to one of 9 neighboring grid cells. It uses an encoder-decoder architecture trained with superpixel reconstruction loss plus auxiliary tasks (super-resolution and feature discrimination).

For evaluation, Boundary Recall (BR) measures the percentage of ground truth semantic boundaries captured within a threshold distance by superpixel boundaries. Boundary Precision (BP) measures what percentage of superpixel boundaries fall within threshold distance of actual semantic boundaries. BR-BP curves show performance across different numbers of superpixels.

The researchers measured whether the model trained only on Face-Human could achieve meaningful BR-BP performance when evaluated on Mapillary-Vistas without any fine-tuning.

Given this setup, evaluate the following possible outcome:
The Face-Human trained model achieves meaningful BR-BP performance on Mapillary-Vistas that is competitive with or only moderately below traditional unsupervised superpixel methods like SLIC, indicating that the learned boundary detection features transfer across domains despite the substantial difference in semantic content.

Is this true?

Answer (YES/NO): NO